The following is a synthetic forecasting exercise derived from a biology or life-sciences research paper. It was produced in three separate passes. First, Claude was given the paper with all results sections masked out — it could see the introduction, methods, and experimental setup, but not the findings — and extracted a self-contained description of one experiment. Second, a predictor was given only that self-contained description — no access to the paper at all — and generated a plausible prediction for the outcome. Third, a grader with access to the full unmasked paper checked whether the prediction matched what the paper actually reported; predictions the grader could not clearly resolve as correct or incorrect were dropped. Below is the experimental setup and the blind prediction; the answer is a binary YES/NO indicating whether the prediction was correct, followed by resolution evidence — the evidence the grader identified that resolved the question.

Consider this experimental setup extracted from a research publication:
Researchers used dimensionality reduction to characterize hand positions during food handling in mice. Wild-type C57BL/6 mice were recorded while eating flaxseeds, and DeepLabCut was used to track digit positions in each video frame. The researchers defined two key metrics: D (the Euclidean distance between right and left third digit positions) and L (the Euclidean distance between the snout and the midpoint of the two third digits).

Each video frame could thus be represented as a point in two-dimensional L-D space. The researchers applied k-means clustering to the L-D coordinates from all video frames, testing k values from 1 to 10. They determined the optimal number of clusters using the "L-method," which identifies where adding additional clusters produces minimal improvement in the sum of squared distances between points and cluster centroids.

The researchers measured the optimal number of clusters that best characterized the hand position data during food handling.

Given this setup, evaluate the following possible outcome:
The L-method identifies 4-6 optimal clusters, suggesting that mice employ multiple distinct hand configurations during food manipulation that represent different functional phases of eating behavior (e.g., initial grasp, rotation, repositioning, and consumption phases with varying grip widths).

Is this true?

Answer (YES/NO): NO